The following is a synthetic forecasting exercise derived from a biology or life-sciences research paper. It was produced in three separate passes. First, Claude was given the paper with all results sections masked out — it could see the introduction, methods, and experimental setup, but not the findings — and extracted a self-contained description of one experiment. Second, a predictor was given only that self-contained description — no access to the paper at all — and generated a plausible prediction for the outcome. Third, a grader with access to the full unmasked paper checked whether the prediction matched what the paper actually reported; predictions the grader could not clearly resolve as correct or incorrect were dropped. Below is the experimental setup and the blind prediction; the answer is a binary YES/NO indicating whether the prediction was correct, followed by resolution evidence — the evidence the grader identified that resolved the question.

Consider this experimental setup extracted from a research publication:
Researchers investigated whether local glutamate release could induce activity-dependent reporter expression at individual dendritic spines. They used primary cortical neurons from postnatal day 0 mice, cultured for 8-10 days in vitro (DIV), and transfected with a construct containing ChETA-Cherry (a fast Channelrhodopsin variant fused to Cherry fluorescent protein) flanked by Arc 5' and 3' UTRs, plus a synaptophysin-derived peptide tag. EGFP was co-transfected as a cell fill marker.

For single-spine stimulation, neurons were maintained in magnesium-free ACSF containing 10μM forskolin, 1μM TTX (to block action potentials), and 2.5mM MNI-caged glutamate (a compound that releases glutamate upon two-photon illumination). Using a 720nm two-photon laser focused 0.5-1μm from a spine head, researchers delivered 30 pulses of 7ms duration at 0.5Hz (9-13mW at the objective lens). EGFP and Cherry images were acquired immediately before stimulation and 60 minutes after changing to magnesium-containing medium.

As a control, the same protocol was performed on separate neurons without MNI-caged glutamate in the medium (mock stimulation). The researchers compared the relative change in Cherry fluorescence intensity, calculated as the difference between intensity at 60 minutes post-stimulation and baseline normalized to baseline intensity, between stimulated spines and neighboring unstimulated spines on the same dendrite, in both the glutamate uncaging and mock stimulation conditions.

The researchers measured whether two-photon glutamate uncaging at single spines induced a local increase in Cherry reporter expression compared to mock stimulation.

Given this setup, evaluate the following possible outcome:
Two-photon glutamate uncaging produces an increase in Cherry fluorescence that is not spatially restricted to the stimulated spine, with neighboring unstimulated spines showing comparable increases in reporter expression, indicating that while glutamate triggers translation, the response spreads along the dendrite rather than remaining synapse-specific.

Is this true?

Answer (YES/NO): NO